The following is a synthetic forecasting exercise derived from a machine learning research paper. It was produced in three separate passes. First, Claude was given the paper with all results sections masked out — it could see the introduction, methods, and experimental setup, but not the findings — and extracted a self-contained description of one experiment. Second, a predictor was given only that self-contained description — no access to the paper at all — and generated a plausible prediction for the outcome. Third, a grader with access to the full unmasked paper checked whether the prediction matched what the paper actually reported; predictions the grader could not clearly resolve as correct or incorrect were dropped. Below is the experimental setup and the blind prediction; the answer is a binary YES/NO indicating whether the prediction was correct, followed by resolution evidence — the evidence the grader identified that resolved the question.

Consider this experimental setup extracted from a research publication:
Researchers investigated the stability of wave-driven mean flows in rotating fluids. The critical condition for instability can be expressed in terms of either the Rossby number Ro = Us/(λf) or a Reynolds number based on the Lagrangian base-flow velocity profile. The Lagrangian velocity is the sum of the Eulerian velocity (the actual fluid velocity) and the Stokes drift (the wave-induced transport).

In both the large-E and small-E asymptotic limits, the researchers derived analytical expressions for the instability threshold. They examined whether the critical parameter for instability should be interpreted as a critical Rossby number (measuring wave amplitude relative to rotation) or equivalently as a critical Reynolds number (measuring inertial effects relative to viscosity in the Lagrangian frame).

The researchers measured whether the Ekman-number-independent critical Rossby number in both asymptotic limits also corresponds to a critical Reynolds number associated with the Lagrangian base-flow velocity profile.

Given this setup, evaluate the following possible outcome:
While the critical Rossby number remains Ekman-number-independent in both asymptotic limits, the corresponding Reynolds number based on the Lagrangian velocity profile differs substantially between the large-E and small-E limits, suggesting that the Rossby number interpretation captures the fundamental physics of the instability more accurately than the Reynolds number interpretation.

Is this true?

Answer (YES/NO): NO